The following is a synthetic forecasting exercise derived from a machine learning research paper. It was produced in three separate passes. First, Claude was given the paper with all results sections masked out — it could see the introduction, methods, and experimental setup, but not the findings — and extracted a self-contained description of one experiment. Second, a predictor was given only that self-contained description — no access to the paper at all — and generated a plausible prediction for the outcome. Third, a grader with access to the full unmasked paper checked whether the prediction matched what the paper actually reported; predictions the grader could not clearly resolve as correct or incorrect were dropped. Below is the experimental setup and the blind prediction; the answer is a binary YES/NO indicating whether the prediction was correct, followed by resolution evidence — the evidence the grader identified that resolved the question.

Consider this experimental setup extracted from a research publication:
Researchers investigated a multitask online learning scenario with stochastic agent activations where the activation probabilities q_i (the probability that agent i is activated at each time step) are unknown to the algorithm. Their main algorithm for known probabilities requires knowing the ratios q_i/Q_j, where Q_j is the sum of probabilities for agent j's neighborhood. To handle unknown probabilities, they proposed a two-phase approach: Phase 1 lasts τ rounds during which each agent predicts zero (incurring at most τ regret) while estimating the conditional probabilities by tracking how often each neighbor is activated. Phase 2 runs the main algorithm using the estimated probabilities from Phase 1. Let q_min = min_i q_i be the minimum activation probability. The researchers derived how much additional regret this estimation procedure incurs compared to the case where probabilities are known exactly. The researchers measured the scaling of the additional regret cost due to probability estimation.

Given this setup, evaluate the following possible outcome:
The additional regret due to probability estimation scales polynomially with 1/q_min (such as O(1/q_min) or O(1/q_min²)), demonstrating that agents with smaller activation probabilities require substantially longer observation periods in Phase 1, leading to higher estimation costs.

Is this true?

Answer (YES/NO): YES